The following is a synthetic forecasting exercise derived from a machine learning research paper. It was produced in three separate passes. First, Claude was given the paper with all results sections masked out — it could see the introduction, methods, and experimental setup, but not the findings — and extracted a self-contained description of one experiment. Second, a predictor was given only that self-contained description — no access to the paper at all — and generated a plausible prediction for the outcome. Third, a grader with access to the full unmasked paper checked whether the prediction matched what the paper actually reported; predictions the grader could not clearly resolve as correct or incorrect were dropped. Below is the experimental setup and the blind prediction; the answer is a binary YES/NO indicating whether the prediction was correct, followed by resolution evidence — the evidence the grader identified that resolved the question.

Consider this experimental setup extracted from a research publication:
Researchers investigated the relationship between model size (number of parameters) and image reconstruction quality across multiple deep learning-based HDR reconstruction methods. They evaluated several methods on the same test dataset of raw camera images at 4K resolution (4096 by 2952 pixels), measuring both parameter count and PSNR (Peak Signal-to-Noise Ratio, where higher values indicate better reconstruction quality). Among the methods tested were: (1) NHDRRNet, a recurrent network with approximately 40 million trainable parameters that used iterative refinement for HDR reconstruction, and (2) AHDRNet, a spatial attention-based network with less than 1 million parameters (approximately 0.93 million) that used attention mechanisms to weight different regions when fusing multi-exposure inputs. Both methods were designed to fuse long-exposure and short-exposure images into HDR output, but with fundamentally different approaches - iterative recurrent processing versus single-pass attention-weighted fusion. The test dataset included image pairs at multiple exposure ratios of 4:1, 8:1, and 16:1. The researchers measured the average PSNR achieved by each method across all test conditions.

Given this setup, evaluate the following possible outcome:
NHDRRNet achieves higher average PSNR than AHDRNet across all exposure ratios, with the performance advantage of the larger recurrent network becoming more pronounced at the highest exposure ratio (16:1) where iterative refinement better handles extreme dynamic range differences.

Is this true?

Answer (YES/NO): NO